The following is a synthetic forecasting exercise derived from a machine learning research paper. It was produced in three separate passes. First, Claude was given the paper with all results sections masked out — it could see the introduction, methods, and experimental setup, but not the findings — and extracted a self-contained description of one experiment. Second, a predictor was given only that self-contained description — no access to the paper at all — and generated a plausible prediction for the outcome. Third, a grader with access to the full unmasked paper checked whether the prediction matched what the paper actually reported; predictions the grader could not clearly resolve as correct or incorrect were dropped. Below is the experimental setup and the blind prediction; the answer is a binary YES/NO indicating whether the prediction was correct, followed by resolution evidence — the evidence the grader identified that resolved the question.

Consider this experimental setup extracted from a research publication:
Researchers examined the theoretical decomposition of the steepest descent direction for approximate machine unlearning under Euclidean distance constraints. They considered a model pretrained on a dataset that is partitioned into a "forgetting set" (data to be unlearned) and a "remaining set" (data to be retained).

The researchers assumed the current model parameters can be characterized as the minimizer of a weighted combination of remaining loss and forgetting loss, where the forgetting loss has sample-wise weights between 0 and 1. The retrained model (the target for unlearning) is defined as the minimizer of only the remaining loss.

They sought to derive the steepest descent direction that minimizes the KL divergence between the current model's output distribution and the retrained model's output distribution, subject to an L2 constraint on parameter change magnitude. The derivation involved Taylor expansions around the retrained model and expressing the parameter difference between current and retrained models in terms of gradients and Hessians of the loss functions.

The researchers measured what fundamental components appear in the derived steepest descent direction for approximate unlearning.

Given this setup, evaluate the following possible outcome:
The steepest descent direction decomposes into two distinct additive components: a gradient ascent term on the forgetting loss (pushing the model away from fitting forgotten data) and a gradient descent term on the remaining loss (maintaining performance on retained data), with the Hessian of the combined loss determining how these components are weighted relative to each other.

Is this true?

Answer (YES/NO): NO